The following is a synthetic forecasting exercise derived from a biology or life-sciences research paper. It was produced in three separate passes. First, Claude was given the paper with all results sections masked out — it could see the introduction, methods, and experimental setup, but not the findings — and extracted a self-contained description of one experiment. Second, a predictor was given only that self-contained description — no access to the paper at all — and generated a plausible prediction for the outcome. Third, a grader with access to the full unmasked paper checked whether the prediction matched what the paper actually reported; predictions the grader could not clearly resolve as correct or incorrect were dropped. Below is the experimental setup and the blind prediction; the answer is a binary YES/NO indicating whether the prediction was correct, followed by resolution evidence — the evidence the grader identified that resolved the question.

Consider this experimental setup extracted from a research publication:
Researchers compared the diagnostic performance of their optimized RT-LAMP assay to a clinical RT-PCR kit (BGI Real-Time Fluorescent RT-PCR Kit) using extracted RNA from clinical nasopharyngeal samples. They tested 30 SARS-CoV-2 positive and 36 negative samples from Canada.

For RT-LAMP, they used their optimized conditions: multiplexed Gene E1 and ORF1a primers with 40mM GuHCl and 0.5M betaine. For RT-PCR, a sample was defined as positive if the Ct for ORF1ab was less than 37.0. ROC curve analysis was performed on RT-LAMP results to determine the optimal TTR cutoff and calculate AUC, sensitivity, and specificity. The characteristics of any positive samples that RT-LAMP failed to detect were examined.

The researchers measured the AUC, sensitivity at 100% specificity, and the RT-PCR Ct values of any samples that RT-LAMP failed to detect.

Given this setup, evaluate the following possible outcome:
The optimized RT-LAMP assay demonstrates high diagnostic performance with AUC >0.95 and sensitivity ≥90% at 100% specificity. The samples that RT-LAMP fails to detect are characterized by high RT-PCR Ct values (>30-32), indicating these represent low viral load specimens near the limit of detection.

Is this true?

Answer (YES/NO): YES